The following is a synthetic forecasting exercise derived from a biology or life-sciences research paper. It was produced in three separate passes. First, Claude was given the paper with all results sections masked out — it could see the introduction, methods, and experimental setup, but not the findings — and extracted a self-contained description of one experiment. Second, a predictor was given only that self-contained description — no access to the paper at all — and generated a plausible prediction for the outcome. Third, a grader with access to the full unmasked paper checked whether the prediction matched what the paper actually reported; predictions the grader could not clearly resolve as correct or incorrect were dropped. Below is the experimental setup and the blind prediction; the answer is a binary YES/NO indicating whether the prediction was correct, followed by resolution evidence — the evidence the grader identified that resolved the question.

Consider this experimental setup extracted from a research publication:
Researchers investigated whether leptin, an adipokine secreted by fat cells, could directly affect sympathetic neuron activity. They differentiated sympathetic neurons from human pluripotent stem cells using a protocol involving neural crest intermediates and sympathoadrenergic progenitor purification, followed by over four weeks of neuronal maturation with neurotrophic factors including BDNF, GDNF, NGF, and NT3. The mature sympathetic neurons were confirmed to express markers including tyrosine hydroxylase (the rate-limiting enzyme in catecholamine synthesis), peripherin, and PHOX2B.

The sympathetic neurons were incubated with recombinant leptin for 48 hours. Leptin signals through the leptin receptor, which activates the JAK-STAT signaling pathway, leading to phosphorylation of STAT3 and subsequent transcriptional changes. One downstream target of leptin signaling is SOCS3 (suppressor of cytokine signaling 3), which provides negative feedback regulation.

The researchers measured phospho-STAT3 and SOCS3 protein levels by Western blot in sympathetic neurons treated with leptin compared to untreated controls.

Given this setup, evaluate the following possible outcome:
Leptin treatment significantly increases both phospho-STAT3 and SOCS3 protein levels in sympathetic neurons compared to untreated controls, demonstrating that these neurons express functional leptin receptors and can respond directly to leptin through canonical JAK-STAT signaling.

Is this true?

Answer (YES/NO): NO